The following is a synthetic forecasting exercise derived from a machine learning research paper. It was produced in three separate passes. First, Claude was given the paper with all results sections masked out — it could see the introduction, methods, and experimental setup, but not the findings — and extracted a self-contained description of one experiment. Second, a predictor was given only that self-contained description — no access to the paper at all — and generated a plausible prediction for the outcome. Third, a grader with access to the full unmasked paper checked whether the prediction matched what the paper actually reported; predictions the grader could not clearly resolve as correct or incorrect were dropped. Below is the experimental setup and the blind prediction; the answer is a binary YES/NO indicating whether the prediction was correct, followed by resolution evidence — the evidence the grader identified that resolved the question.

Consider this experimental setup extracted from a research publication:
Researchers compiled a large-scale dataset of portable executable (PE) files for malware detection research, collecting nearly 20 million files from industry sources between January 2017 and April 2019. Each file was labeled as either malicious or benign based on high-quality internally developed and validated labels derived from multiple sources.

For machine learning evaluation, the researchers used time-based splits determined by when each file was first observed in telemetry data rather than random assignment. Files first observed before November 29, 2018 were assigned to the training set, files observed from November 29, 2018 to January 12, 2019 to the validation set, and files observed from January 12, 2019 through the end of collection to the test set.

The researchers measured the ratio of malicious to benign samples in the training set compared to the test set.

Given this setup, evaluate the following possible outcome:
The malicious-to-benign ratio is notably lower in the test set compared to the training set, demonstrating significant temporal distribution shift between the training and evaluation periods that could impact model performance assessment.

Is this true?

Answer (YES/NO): YES